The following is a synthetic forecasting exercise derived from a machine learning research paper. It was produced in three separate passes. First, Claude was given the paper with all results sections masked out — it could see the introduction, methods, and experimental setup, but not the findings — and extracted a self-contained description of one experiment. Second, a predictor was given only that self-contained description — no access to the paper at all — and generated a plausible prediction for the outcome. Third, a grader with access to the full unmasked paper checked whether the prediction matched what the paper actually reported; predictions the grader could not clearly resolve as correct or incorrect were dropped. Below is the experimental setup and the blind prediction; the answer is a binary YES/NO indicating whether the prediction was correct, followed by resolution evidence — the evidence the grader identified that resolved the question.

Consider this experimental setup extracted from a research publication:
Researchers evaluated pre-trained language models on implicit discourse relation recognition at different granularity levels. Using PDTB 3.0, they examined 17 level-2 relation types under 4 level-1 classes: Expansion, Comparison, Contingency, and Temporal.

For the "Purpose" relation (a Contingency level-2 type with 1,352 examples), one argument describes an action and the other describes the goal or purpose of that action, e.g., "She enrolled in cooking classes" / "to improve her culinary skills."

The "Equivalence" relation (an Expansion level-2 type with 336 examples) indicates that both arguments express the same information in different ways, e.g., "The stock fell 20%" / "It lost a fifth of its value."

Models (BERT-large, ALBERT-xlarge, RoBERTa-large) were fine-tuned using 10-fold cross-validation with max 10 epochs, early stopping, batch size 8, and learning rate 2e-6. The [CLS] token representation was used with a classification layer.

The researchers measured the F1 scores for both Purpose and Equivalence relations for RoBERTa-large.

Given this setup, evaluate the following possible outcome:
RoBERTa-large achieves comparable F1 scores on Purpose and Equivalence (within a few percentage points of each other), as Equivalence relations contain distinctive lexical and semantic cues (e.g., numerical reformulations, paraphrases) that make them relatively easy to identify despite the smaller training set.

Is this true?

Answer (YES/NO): NO